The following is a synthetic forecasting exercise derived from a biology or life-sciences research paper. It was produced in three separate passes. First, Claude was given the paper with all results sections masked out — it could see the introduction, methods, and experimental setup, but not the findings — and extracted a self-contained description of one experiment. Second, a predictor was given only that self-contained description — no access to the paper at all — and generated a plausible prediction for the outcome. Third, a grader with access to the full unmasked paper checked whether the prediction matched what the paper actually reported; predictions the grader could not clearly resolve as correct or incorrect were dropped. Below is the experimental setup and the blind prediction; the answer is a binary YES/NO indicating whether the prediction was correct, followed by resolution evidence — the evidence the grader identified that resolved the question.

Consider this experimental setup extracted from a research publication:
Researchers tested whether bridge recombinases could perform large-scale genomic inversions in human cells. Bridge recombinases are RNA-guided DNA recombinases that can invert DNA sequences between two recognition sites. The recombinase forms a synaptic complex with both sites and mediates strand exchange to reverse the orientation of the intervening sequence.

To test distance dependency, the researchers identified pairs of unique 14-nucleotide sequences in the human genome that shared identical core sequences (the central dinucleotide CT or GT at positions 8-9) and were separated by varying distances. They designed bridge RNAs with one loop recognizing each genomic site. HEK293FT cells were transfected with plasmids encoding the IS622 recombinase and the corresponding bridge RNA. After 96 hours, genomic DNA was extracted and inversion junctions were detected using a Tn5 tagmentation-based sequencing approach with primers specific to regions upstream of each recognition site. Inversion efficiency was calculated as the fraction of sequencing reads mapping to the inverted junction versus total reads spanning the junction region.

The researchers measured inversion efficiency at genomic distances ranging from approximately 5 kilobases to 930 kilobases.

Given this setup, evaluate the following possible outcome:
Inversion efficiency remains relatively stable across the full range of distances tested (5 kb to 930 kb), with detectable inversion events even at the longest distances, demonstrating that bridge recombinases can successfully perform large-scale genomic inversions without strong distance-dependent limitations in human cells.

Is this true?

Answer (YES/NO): YES